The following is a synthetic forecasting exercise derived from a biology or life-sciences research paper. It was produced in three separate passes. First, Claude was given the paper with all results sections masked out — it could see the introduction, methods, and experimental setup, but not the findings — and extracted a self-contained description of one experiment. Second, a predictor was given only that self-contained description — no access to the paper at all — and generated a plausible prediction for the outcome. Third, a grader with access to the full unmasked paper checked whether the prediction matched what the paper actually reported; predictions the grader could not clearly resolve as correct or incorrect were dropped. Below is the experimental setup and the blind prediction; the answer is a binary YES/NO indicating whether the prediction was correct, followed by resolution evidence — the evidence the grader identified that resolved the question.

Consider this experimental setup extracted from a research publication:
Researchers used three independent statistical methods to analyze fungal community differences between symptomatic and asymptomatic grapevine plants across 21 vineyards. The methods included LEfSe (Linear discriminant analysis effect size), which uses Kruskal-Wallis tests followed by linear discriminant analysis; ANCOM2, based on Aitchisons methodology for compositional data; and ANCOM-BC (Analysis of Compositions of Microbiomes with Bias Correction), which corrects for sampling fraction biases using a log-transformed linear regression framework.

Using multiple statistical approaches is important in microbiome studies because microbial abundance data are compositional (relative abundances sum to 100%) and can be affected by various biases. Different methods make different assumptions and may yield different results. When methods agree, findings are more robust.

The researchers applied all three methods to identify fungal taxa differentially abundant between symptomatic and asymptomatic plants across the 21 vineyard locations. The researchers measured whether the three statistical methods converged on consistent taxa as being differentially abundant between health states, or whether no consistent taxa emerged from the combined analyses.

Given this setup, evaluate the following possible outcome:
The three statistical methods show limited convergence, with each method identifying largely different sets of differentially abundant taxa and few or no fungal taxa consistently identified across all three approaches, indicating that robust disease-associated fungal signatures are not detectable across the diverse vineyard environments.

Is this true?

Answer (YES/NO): YES